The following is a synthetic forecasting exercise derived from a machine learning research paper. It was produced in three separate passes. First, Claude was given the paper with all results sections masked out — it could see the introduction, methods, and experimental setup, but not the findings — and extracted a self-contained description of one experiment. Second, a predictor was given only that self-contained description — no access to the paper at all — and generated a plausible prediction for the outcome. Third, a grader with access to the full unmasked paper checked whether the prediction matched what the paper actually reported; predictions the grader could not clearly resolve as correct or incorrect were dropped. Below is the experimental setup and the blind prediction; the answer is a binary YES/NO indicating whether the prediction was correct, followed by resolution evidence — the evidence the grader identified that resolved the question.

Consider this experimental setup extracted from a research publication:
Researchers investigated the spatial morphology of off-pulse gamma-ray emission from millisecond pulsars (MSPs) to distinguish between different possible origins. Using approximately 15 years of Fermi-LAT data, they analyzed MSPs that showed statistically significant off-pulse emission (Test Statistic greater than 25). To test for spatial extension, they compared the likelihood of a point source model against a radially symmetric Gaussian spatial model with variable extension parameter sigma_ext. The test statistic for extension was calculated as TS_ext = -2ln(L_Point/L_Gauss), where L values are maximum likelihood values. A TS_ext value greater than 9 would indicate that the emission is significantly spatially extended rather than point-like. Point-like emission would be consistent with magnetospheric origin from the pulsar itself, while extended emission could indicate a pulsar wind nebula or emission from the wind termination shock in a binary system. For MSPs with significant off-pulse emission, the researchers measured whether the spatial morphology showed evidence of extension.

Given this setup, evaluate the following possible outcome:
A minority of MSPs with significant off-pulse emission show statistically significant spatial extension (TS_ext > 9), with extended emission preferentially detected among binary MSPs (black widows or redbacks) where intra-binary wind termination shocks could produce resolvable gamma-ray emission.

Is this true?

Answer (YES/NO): NO